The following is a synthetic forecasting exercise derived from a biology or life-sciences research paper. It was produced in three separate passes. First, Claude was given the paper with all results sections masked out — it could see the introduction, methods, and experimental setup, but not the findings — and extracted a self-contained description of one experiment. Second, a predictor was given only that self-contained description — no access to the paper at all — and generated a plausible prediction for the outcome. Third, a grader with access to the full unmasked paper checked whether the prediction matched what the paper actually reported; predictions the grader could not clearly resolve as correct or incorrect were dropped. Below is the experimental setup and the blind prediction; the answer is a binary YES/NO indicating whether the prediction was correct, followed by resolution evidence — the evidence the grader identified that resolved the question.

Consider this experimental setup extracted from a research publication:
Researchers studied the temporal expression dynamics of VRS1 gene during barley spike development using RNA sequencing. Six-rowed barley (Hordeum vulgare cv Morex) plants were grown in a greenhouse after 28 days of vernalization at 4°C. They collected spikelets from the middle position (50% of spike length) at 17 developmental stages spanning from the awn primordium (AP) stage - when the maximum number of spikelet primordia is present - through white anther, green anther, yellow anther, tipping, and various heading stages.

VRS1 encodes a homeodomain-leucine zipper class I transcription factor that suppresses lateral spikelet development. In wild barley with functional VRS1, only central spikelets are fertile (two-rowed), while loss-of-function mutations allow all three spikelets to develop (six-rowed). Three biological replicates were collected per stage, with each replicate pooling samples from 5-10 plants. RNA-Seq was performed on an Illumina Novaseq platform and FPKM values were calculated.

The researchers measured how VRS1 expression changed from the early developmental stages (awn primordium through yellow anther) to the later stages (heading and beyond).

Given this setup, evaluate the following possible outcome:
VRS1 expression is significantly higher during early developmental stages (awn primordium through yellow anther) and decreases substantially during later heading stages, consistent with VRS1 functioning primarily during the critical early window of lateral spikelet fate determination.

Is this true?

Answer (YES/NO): NO